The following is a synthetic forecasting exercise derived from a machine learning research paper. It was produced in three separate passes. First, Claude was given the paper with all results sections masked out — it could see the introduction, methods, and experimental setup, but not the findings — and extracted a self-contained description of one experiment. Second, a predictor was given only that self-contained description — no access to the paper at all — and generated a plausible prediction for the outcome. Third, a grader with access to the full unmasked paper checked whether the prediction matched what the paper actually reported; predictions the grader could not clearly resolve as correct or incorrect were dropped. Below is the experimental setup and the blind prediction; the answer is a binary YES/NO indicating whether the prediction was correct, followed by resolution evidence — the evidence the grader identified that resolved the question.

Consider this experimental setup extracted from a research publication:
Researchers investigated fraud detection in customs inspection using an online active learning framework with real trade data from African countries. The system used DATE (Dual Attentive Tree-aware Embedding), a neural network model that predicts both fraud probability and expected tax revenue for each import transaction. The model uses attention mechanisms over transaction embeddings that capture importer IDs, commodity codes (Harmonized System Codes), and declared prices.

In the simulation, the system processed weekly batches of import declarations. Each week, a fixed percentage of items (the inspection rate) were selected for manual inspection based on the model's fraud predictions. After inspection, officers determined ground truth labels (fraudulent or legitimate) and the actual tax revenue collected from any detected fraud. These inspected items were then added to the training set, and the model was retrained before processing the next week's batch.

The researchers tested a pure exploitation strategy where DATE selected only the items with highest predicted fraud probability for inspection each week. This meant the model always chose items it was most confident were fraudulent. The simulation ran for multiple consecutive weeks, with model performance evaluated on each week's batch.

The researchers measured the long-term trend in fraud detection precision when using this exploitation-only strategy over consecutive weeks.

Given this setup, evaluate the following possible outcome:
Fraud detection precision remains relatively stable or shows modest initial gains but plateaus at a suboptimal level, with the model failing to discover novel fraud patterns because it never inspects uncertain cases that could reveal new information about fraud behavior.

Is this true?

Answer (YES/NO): NO